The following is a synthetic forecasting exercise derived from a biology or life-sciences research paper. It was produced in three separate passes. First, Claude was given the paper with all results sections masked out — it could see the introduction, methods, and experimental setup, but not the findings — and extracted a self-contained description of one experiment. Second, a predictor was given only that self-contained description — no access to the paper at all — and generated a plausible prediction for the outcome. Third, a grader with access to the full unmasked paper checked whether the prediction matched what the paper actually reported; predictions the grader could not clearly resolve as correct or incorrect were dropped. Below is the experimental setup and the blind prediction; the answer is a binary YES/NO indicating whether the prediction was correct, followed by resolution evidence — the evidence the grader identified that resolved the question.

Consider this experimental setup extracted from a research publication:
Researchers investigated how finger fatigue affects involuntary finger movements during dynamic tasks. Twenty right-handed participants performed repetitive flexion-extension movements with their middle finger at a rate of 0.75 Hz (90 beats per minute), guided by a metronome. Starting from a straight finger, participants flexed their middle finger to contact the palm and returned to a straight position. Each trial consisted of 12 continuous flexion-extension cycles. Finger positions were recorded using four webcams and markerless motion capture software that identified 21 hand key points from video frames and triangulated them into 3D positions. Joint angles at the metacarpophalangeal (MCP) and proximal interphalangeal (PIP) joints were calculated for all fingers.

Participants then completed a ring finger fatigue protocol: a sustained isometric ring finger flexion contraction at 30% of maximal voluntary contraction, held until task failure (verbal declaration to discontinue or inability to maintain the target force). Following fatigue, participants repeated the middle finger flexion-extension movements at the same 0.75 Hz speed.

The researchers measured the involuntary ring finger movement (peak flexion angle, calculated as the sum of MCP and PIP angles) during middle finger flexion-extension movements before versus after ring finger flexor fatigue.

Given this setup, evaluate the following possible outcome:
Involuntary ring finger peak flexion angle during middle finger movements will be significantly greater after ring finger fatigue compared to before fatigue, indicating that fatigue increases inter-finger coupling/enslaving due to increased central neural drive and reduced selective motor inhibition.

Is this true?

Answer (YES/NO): YES